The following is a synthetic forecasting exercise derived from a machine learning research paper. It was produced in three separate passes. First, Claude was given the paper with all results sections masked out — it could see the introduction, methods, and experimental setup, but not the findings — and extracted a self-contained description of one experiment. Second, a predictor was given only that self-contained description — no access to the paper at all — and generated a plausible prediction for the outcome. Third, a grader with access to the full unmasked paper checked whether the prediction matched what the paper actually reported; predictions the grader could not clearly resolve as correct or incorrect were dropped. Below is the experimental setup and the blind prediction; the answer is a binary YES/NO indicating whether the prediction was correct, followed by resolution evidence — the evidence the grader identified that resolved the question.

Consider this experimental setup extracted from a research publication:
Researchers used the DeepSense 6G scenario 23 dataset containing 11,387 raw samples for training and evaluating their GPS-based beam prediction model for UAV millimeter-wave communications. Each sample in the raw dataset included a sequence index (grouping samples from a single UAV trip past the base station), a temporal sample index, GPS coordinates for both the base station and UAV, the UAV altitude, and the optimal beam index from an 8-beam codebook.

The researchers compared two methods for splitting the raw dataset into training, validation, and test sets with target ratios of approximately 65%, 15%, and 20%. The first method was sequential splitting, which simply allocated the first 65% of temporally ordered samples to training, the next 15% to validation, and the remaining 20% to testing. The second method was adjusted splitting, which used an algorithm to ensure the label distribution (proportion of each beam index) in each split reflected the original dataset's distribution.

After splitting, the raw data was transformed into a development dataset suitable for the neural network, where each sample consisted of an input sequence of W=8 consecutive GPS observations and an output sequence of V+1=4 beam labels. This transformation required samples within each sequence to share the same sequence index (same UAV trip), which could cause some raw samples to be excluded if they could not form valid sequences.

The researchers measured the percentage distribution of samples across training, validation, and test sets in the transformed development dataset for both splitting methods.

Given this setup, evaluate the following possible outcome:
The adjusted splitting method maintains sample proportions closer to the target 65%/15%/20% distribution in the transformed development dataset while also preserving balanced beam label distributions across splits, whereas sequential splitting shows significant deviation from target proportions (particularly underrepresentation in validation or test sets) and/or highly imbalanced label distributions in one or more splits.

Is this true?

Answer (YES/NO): NO